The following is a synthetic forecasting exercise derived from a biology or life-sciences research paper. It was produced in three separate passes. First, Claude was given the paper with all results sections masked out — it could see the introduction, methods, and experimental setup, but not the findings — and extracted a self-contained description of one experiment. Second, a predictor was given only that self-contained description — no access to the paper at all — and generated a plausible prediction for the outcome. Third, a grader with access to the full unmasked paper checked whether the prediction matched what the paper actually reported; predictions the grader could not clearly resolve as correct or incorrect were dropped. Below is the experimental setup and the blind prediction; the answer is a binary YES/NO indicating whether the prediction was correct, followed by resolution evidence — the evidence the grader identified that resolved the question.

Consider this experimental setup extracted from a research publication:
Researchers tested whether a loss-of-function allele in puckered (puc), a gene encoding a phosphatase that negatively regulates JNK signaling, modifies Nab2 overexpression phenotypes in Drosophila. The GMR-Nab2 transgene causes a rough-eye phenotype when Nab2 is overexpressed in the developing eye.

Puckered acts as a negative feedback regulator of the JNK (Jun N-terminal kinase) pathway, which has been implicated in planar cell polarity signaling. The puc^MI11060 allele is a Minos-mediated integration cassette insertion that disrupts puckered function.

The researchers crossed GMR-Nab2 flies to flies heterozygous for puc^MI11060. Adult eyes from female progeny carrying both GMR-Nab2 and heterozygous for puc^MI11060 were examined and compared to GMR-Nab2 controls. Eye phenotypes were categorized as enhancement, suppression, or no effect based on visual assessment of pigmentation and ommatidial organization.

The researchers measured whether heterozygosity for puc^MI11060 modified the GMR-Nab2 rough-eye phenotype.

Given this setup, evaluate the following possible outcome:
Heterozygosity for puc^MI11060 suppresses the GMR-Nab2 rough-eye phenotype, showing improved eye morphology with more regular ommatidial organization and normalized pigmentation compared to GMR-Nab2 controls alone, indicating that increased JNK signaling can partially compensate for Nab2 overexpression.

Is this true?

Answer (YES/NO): YES